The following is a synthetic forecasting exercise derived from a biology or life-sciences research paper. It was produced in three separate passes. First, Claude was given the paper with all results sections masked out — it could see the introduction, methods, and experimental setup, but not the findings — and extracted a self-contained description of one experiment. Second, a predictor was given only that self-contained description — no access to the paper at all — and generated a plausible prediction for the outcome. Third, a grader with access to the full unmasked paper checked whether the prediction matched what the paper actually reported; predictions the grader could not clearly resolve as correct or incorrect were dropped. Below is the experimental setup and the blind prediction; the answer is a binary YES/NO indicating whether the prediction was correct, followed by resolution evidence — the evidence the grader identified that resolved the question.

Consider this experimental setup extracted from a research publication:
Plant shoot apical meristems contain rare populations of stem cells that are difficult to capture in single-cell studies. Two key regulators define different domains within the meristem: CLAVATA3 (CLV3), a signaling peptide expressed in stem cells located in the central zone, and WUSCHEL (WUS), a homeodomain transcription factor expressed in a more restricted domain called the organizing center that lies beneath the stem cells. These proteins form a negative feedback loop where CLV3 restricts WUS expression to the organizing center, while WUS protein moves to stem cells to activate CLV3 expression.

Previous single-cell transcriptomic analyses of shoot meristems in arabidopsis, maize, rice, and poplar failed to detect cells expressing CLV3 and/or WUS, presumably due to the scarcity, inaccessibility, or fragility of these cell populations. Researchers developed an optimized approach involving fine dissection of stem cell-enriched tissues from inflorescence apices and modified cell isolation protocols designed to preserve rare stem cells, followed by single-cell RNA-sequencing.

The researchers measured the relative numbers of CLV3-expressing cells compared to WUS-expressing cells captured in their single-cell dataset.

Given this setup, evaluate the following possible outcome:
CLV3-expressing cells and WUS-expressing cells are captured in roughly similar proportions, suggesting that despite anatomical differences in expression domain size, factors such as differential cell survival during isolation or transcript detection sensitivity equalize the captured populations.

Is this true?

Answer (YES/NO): NO